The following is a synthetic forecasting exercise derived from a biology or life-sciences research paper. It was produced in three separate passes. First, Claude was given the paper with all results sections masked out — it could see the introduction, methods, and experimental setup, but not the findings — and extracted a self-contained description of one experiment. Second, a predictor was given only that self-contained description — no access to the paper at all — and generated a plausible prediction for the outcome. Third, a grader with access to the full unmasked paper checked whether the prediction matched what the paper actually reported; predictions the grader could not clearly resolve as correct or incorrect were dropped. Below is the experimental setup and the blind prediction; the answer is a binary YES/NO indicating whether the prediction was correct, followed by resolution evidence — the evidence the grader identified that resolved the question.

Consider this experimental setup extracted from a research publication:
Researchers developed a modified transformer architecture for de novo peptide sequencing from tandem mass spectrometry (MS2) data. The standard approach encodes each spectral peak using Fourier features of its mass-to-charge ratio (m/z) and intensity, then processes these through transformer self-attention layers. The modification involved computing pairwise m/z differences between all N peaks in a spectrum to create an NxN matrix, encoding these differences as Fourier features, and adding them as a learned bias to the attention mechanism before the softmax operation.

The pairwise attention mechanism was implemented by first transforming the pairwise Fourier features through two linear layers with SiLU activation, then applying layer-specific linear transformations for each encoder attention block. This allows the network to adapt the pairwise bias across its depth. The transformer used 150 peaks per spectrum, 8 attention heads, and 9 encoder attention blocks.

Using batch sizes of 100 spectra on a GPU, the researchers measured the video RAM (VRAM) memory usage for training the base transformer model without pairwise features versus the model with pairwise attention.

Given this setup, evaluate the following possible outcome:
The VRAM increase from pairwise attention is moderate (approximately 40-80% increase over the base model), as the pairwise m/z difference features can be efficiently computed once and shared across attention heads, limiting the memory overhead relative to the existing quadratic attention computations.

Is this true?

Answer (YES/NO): NO